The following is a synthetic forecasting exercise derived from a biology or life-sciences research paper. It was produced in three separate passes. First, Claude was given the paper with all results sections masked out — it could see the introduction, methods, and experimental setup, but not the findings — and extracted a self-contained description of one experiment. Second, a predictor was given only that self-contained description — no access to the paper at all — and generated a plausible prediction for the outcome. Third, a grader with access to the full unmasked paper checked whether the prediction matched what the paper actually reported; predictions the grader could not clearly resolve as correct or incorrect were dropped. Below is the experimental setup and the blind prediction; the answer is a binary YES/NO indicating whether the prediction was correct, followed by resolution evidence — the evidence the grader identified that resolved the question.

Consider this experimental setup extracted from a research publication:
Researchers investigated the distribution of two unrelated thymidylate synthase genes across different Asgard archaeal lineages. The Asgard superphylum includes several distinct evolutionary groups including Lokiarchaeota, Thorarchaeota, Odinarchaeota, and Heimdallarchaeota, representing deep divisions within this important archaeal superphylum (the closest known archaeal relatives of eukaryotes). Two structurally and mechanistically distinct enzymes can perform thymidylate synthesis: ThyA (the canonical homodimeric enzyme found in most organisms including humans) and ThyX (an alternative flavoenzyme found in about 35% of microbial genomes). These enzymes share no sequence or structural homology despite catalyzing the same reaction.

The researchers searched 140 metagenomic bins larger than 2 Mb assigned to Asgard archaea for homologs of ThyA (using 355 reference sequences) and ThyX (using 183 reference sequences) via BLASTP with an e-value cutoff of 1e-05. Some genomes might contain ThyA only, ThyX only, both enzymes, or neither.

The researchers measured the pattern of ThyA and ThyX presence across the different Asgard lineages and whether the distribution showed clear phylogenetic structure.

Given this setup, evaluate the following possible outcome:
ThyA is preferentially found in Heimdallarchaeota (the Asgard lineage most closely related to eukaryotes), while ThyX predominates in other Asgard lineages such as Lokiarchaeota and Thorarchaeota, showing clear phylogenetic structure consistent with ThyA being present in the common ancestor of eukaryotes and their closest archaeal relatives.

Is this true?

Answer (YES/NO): NO